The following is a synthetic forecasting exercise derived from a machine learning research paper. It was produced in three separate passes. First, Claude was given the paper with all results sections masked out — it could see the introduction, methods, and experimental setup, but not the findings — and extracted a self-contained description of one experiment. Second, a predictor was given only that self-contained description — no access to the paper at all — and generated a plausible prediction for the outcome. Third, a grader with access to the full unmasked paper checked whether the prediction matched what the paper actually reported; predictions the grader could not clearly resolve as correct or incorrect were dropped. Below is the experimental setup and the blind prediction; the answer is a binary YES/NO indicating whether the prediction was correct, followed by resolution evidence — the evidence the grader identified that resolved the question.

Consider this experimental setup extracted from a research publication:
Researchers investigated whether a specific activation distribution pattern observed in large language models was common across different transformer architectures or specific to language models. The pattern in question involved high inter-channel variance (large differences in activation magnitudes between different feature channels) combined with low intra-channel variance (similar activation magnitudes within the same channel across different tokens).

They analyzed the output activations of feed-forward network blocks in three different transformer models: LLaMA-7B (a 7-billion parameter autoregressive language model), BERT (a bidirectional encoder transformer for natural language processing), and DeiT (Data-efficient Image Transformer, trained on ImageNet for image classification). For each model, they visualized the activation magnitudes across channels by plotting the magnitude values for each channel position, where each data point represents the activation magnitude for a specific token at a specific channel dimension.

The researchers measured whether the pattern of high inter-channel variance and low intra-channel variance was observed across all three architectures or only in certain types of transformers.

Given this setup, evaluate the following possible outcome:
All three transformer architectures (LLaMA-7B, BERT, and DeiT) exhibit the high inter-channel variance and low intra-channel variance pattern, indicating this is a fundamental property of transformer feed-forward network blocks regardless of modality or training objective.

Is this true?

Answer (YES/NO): YES